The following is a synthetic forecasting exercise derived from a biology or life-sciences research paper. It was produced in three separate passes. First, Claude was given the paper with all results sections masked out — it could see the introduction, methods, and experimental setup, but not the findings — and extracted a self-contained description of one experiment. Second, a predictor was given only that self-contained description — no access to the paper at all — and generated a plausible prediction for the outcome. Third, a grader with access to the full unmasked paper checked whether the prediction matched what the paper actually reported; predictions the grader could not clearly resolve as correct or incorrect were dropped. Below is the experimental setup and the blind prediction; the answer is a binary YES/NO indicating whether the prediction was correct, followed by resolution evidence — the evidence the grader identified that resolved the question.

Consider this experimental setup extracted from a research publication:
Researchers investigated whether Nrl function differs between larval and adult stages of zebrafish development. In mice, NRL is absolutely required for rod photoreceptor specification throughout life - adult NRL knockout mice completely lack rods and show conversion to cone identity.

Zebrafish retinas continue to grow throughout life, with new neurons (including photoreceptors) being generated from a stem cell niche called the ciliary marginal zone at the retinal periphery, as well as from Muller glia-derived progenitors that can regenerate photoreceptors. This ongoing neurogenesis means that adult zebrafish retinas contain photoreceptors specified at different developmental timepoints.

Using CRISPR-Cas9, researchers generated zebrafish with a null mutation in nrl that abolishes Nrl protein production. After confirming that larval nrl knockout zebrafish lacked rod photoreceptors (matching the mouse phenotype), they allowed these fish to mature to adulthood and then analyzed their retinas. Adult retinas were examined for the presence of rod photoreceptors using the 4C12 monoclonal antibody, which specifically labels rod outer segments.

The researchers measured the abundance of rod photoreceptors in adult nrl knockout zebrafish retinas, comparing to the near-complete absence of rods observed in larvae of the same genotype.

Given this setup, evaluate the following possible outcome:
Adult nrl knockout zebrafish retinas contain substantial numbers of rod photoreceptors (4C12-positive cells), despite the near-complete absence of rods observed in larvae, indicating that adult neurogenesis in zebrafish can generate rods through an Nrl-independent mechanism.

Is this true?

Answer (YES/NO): YES